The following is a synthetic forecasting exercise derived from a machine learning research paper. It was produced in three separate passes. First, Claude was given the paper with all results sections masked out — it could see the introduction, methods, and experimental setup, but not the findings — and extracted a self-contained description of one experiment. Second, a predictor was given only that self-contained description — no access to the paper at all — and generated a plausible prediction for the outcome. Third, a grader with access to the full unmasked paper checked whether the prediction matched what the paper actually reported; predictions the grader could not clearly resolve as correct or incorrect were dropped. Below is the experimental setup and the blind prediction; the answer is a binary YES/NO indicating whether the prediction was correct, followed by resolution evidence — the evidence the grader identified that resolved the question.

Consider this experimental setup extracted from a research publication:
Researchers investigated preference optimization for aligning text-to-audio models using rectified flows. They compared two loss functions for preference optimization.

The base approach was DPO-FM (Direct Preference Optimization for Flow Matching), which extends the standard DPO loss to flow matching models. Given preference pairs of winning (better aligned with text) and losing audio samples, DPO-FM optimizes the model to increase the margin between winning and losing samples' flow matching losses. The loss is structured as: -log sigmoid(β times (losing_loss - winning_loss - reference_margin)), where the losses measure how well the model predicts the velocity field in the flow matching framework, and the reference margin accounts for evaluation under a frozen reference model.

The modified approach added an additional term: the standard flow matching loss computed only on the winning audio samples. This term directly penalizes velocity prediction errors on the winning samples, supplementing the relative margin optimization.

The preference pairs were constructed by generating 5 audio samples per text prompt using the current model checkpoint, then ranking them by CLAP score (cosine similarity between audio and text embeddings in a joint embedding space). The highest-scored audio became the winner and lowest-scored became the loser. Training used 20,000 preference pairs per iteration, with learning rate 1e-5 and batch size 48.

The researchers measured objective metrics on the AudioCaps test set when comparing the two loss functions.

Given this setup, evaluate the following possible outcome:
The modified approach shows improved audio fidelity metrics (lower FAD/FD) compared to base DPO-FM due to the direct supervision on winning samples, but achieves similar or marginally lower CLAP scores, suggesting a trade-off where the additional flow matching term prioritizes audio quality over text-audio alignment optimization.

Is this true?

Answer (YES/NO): NO